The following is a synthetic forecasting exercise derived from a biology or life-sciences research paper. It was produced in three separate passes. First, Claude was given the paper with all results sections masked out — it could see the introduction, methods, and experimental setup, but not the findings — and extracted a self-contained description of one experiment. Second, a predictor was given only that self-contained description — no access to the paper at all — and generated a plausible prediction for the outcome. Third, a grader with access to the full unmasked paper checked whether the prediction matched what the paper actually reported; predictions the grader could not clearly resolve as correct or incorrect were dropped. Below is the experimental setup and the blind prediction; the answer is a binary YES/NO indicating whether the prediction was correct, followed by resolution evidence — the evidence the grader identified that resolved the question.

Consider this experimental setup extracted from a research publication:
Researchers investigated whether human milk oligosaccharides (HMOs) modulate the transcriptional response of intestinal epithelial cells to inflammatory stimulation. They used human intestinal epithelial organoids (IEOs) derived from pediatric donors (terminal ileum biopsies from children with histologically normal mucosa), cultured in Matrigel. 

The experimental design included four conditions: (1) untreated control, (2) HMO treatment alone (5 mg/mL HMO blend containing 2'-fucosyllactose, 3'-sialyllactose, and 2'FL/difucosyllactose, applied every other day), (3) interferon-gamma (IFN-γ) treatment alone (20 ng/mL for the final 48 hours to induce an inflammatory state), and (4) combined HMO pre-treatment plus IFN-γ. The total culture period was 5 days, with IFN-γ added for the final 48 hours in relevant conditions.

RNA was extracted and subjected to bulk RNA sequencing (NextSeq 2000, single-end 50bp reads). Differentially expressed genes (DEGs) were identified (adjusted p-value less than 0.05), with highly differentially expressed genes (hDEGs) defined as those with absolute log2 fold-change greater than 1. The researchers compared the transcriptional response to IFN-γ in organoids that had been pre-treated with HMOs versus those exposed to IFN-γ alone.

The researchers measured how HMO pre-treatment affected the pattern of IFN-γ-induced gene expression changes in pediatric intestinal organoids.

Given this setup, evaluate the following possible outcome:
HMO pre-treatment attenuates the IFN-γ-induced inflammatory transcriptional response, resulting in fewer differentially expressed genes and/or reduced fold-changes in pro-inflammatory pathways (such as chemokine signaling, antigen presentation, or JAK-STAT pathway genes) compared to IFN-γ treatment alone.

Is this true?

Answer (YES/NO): YES